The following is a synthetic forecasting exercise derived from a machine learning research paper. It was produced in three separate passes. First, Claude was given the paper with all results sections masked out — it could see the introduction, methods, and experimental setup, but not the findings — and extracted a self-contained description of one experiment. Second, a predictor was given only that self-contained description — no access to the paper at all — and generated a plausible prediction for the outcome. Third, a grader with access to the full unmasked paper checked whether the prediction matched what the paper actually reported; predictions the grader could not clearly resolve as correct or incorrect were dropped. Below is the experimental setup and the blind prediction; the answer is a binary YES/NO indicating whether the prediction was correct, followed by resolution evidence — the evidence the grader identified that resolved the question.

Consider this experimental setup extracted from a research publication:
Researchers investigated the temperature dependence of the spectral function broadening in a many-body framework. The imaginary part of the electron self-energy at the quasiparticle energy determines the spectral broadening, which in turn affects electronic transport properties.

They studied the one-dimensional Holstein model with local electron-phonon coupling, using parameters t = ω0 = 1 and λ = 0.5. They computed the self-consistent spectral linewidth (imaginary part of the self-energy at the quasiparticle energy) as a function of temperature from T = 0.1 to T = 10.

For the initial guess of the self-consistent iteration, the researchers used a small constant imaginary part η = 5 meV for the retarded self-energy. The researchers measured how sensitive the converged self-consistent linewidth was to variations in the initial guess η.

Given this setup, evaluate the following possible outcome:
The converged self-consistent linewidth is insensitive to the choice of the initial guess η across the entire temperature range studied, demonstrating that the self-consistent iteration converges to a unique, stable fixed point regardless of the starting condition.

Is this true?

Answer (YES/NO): YES